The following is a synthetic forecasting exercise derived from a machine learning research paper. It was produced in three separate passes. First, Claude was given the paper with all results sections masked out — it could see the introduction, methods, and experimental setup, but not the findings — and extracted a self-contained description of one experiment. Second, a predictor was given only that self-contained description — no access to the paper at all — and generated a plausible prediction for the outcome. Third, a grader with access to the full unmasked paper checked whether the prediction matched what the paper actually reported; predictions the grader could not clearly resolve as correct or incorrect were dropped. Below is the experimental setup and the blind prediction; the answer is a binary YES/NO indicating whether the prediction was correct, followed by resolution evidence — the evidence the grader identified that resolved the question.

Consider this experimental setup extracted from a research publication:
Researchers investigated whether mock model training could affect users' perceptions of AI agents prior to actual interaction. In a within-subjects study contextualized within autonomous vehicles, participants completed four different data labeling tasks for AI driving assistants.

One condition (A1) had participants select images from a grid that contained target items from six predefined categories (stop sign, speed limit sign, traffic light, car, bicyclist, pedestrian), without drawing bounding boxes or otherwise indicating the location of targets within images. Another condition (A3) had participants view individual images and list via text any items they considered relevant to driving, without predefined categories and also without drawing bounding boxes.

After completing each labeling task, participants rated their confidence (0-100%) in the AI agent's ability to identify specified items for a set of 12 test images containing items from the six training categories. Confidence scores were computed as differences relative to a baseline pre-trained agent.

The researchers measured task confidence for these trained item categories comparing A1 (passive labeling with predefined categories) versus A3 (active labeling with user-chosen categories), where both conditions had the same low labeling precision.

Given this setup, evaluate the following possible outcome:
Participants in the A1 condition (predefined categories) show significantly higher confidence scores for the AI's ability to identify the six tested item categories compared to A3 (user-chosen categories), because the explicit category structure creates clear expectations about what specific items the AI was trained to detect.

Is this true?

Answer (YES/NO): NO